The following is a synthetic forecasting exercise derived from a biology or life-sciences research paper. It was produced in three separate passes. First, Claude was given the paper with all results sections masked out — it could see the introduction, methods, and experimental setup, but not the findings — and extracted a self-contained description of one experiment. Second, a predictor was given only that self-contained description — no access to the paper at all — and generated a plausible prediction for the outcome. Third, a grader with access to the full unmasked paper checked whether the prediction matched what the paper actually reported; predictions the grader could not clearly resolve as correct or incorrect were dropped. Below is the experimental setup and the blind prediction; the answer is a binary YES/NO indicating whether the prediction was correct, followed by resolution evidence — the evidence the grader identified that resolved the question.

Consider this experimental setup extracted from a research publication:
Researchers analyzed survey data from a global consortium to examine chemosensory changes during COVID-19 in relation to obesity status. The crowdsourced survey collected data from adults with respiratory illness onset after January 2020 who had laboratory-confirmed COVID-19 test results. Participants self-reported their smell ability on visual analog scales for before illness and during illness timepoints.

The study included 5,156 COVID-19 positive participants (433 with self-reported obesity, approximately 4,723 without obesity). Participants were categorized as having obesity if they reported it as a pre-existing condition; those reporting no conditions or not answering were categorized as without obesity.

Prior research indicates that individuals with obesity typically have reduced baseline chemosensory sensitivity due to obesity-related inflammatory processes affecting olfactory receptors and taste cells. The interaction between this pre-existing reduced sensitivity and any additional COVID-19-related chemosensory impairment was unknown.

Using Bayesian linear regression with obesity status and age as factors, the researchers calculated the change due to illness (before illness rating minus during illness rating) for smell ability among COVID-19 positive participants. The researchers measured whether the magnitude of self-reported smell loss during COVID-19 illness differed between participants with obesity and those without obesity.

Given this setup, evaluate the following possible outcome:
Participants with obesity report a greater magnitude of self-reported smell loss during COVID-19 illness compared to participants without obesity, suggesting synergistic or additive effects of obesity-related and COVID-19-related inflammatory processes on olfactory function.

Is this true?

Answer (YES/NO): NO